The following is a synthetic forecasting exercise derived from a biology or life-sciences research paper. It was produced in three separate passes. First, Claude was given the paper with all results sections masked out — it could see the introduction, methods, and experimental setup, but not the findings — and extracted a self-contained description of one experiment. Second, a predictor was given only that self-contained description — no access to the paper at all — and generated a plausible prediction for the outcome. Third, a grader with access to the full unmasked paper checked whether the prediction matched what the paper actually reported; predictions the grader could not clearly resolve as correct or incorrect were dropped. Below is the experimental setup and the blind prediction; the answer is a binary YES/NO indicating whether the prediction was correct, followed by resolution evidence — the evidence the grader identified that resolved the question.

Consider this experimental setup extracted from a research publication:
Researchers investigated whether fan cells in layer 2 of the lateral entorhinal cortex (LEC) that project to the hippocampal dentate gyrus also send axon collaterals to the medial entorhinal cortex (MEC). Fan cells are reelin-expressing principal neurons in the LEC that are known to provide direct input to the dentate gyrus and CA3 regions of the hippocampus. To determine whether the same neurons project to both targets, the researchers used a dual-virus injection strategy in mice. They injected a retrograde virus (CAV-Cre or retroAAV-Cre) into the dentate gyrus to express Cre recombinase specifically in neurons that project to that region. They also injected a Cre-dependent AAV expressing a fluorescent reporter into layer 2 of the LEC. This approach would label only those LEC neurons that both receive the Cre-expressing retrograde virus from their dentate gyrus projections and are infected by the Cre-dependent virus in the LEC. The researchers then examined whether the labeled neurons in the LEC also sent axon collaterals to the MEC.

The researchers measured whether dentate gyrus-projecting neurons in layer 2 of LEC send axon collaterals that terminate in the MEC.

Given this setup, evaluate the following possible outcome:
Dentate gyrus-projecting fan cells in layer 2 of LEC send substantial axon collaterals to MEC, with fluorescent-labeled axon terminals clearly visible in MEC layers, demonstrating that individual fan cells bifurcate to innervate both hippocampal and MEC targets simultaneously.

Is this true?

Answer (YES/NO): YES